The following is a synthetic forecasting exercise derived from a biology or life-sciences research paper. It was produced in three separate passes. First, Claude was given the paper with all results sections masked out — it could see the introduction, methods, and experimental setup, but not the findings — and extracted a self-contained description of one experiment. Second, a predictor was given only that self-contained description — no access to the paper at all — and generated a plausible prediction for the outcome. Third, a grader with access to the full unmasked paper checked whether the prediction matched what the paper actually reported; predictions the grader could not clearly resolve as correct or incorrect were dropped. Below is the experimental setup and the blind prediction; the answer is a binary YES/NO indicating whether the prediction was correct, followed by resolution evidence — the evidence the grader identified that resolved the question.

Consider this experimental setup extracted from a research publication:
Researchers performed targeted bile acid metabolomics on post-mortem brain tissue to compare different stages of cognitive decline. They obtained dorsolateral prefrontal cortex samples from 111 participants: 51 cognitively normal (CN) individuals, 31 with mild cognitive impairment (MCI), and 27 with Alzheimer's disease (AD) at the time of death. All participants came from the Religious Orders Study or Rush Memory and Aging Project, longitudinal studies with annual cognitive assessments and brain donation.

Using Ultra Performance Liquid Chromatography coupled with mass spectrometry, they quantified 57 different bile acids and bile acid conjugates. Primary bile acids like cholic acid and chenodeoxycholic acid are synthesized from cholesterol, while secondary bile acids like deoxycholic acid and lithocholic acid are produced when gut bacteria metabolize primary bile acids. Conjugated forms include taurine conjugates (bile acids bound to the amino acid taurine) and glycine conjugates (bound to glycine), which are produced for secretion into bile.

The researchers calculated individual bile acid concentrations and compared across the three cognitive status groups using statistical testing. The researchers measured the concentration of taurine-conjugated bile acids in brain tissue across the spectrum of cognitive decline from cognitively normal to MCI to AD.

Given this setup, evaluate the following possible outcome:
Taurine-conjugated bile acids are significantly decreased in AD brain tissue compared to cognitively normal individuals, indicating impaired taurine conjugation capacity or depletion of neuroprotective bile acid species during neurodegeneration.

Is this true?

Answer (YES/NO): NO